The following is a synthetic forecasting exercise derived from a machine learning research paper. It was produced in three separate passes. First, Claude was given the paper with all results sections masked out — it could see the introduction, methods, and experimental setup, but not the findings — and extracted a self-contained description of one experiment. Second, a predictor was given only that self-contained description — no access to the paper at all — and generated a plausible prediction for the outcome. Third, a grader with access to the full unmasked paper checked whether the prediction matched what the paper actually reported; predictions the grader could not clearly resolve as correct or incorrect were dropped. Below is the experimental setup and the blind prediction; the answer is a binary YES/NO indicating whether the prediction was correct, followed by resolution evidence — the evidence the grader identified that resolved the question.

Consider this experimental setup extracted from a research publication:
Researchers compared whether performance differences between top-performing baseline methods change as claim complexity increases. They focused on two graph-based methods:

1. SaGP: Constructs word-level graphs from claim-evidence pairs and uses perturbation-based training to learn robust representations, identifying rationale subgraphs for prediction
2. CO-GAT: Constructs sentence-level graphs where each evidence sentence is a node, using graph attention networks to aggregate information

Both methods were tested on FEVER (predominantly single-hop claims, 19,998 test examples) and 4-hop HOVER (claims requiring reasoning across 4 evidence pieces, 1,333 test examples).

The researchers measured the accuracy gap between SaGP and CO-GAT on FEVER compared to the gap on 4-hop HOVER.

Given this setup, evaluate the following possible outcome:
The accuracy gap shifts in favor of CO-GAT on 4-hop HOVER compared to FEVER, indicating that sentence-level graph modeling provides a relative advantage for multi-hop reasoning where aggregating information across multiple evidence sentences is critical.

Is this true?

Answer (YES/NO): NO